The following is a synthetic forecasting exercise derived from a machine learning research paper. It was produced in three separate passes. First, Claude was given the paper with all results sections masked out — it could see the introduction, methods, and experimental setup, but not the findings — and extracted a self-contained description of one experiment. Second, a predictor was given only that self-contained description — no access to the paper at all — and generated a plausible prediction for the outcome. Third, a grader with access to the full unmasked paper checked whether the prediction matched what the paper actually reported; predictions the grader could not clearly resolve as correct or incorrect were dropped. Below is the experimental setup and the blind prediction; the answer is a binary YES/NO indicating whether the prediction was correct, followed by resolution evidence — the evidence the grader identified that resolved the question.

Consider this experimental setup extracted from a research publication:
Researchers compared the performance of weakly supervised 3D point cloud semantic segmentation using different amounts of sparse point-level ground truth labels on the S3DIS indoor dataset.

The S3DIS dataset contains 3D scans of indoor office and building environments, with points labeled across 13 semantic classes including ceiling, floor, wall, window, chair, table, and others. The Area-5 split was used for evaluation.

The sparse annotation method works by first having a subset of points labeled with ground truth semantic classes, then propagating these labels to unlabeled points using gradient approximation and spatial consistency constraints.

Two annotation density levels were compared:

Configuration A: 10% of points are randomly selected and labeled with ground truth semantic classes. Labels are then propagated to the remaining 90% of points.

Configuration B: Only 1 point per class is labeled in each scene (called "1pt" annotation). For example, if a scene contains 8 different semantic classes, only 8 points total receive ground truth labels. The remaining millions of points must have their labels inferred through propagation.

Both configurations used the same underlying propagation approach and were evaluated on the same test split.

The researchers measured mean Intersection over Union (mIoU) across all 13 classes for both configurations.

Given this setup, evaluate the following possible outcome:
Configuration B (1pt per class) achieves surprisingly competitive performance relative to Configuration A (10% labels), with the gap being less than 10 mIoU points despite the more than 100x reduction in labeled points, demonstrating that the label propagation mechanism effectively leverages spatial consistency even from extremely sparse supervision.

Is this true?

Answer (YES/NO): YES